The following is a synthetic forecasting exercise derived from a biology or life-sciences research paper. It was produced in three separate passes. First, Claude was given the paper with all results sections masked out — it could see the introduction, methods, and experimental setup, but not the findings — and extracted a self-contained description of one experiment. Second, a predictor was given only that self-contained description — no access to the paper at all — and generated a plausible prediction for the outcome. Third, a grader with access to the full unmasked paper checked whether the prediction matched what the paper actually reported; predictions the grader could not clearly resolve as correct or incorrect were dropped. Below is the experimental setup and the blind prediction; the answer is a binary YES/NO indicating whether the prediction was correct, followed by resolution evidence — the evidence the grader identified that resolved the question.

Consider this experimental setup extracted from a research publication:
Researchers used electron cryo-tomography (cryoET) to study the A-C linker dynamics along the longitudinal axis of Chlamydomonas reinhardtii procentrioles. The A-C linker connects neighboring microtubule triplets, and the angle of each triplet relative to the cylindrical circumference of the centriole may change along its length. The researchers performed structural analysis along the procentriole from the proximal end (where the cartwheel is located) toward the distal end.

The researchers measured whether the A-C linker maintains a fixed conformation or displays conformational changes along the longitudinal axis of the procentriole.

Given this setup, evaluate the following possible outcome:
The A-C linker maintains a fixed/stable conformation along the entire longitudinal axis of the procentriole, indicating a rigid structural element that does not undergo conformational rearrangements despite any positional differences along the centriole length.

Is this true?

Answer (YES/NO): NO